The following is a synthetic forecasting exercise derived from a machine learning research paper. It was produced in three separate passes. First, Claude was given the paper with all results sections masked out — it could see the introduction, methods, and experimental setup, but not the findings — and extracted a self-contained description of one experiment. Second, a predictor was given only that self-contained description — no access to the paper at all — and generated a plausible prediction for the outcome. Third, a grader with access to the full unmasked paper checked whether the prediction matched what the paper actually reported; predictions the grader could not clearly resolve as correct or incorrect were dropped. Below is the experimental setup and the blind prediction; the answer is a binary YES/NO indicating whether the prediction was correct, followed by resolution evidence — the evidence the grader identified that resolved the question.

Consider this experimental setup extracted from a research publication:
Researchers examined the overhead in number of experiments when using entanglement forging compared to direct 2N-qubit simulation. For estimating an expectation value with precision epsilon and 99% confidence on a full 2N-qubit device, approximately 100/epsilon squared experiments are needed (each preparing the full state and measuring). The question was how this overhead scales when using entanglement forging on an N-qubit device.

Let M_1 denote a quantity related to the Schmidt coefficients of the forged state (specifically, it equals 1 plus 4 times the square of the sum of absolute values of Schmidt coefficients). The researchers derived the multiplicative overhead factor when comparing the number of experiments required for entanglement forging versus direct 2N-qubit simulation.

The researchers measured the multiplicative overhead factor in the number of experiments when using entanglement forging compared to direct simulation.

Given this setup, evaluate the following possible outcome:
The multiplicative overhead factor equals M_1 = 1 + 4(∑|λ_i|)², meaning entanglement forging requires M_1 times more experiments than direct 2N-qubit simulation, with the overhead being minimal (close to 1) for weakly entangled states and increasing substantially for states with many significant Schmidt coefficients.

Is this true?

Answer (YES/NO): NO